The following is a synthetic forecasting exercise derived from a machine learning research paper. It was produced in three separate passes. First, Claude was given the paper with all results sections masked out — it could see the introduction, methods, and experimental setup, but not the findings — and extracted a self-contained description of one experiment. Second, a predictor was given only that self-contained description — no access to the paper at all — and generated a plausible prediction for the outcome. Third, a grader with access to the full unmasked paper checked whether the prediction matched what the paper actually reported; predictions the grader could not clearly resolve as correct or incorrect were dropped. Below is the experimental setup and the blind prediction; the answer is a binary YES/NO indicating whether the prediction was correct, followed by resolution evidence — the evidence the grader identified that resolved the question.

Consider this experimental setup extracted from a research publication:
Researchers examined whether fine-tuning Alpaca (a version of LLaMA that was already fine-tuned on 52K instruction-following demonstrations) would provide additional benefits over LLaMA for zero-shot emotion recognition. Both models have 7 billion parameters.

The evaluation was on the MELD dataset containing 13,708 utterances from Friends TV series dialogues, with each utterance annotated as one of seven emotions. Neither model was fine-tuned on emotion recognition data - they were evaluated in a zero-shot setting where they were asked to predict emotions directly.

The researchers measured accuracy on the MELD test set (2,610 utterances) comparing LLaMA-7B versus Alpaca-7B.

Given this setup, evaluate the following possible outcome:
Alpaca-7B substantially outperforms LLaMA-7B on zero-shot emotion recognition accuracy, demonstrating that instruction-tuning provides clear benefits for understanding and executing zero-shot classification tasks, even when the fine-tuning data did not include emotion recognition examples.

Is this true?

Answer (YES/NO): NO